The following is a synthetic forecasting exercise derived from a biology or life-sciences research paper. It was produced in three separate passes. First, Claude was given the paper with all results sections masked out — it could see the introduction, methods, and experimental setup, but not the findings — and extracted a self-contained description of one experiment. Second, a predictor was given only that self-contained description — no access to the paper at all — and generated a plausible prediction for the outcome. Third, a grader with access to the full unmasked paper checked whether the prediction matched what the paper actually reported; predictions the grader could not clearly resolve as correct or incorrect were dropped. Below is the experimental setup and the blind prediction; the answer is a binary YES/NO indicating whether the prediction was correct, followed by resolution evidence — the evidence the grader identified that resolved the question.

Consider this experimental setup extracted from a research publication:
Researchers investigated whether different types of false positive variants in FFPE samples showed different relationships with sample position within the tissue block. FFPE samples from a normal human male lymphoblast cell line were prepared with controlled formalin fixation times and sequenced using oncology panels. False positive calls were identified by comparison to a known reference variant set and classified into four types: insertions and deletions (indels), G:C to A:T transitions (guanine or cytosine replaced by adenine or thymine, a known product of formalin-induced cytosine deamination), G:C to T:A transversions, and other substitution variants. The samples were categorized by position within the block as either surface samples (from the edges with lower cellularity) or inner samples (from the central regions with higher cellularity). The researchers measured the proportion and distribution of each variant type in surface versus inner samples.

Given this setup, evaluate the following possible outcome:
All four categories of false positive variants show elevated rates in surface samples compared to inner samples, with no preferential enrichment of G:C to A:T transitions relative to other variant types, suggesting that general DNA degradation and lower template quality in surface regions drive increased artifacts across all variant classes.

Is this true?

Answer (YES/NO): NO